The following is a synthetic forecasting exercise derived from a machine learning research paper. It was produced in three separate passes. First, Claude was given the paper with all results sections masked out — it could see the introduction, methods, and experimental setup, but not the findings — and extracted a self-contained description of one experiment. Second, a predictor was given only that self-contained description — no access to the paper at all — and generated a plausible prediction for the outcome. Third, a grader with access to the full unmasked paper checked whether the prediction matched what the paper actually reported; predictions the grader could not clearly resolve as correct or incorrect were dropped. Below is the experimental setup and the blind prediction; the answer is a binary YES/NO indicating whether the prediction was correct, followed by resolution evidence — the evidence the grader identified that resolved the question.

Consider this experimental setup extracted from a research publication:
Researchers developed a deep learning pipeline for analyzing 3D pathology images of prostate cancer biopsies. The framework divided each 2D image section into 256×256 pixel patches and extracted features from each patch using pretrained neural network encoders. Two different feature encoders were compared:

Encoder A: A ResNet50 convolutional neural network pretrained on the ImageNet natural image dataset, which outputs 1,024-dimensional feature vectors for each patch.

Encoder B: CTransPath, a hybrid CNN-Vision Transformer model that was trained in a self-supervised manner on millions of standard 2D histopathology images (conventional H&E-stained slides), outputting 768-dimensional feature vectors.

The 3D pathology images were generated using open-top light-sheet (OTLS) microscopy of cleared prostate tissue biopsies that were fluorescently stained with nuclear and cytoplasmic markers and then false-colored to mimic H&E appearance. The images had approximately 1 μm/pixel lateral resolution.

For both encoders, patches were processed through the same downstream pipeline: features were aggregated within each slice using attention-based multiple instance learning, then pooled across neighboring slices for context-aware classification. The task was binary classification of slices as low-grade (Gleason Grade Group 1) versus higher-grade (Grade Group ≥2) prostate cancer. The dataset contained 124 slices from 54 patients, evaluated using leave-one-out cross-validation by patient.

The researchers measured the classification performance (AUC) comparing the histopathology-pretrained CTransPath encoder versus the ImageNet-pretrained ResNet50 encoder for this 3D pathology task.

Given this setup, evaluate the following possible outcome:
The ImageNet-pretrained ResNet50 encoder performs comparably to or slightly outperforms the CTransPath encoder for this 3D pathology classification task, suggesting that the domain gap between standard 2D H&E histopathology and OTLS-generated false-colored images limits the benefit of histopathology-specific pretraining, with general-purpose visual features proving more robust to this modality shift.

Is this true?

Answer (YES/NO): NO